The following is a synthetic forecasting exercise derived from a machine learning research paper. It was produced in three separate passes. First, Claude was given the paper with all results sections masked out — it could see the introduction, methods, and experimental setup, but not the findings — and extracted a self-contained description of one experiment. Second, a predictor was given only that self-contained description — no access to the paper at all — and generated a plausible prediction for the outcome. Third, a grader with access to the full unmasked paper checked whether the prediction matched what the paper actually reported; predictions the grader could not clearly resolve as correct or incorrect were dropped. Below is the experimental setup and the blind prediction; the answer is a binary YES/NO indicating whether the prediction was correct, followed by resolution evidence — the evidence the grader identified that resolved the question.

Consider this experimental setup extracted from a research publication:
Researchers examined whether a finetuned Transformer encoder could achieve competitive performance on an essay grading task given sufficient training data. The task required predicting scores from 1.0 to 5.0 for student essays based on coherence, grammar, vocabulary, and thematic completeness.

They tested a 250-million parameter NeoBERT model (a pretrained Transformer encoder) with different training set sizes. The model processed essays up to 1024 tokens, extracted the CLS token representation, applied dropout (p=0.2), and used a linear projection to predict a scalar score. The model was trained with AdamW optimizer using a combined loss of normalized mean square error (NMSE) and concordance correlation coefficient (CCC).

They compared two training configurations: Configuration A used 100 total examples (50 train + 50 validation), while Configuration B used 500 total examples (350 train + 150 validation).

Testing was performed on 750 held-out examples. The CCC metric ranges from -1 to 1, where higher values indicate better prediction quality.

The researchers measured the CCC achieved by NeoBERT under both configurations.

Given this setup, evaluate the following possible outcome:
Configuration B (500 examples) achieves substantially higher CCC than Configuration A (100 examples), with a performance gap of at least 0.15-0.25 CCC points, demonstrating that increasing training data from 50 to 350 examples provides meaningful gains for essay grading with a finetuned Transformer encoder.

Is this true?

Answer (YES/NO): YES